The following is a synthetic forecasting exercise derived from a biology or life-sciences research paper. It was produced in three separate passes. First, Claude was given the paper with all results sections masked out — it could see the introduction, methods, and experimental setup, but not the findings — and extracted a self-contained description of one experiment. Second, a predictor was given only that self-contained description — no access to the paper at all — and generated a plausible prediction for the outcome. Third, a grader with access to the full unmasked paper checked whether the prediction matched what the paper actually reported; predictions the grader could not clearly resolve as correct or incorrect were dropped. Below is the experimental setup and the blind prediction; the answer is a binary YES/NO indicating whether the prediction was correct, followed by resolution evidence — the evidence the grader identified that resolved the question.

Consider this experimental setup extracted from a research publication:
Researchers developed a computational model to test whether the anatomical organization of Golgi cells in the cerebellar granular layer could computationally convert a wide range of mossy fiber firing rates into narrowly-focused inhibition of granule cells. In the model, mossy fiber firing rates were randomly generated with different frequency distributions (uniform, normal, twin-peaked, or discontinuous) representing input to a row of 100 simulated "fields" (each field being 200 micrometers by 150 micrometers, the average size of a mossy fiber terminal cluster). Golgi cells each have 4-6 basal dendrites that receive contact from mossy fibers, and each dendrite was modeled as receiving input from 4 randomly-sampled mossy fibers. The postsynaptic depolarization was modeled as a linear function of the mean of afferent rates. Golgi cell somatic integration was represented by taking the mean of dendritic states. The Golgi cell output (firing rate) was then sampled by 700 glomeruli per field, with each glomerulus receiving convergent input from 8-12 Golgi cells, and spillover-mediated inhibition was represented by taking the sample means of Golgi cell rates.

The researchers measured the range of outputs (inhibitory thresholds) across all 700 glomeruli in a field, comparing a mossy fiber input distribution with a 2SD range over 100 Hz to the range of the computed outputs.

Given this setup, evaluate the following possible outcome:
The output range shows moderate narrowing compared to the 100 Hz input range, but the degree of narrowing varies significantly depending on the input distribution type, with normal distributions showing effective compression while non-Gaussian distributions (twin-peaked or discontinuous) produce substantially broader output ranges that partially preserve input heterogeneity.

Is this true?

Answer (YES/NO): NO